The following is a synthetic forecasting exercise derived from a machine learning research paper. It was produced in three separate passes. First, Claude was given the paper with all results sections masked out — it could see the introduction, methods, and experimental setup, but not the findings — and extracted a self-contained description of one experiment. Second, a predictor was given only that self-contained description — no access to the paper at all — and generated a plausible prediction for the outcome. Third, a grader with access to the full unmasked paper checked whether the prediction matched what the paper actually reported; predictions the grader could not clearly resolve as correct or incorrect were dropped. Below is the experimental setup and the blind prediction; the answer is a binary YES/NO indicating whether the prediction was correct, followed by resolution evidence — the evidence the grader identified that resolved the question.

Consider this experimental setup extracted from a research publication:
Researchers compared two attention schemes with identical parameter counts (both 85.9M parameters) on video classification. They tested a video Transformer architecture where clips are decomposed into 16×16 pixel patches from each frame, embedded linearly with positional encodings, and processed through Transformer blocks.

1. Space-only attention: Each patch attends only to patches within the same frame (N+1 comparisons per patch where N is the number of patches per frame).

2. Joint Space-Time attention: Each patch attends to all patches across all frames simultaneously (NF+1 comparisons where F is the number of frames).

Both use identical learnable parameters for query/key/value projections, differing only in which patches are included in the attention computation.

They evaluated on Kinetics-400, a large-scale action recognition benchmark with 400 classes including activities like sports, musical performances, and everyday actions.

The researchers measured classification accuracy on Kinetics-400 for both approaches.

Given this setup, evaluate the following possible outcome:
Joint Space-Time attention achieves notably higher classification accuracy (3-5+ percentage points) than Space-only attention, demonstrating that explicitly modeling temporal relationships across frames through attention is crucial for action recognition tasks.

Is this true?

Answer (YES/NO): NO